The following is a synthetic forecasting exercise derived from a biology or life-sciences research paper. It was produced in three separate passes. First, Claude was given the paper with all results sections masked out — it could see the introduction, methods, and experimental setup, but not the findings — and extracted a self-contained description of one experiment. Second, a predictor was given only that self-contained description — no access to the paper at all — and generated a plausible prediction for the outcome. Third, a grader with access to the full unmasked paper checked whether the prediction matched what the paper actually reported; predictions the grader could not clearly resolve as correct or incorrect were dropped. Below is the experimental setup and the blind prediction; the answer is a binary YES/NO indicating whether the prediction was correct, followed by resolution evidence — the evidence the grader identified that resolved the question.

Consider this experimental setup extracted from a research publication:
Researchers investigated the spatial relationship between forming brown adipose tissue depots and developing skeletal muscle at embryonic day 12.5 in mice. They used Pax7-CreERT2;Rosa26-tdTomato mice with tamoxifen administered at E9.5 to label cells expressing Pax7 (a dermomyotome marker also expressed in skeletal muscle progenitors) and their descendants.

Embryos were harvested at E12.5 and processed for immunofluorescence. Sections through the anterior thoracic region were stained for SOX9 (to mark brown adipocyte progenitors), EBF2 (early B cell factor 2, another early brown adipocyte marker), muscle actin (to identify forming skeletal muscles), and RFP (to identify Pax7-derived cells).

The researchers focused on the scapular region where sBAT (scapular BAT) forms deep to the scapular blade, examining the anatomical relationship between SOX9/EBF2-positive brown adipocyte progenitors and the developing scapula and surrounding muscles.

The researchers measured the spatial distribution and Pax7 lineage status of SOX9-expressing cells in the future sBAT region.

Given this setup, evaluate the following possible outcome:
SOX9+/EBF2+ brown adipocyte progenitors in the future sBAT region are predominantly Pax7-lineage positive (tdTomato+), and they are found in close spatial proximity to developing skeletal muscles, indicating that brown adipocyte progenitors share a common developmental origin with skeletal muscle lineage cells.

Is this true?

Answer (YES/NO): YES